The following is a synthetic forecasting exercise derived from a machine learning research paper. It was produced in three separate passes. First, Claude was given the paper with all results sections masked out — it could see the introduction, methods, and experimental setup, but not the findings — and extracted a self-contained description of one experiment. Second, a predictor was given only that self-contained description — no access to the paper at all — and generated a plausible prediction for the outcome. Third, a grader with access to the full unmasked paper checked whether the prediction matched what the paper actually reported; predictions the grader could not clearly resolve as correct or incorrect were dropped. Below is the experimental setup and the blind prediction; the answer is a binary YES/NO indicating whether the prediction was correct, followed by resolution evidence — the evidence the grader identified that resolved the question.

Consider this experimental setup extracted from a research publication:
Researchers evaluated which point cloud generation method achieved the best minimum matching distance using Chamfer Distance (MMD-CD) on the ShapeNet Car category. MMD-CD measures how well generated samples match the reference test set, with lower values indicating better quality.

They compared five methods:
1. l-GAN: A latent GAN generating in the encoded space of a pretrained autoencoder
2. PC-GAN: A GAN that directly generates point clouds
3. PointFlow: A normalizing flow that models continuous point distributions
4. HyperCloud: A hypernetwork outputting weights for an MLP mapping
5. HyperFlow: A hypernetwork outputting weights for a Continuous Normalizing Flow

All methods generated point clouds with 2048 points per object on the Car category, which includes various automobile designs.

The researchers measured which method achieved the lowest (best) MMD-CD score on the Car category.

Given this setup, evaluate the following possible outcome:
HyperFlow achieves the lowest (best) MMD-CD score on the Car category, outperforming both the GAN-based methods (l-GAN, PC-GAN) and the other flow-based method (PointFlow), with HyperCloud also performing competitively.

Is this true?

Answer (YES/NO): NO